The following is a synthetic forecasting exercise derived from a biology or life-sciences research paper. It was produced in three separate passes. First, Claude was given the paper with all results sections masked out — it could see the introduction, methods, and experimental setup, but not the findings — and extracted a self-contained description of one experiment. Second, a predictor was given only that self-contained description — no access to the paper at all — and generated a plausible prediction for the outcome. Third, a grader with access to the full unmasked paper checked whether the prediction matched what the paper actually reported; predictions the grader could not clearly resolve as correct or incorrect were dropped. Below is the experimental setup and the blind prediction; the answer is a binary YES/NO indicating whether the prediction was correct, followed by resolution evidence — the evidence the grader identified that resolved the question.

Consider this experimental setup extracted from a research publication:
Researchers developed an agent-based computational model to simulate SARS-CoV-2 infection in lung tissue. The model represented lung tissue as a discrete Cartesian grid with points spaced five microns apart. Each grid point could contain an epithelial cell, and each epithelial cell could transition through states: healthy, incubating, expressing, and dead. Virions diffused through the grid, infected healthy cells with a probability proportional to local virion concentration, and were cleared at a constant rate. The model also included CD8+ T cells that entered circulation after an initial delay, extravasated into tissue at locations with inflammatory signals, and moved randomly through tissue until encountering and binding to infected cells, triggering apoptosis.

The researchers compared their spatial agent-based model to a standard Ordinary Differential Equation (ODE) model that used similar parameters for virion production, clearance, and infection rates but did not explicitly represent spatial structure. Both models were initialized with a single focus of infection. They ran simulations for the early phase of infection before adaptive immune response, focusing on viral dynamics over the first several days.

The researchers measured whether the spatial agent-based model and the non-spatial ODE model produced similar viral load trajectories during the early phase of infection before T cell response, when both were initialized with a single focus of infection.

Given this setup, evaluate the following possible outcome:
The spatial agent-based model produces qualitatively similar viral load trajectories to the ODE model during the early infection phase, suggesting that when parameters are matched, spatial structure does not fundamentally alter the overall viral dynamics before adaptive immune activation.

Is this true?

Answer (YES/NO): NO